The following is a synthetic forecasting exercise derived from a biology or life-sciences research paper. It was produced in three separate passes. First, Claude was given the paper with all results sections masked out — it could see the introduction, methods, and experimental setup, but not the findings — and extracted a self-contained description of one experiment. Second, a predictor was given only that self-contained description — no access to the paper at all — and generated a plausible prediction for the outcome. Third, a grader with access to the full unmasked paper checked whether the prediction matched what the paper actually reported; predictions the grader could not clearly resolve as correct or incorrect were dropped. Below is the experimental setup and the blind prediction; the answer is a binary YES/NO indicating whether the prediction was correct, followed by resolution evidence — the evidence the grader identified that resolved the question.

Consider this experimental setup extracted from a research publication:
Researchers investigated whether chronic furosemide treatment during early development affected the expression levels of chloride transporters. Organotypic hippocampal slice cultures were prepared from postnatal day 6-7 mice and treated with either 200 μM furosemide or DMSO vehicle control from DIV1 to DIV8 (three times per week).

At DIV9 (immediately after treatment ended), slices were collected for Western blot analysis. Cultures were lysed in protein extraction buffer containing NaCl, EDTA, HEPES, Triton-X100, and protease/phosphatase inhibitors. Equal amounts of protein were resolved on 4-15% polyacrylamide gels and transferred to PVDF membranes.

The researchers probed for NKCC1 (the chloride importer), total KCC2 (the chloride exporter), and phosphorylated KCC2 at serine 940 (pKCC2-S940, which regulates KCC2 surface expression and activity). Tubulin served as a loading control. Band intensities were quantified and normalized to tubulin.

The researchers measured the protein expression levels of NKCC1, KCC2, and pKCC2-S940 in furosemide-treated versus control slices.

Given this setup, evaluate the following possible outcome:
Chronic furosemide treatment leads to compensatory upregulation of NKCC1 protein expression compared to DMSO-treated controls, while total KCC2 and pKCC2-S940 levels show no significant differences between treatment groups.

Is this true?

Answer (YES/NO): NO